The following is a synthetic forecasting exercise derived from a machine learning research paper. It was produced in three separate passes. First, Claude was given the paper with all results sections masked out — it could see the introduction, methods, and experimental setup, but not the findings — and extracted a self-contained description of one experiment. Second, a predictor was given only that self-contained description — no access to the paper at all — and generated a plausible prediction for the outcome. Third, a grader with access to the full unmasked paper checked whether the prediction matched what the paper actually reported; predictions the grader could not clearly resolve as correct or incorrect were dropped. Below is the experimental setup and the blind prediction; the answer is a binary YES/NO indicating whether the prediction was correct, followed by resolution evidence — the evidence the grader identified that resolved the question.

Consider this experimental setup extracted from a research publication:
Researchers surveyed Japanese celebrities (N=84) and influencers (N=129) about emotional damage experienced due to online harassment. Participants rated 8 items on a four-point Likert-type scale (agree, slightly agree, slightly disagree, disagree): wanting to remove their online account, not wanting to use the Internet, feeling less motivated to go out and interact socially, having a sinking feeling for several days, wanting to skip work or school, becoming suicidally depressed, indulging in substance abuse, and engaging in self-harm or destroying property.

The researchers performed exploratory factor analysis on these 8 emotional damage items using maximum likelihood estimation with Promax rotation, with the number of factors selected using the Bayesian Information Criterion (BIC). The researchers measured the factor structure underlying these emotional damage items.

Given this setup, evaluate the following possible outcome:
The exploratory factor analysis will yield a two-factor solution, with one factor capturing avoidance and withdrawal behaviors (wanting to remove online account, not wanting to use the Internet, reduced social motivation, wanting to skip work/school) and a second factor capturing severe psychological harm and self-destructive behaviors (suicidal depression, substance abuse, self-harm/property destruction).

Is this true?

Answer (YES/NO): NO